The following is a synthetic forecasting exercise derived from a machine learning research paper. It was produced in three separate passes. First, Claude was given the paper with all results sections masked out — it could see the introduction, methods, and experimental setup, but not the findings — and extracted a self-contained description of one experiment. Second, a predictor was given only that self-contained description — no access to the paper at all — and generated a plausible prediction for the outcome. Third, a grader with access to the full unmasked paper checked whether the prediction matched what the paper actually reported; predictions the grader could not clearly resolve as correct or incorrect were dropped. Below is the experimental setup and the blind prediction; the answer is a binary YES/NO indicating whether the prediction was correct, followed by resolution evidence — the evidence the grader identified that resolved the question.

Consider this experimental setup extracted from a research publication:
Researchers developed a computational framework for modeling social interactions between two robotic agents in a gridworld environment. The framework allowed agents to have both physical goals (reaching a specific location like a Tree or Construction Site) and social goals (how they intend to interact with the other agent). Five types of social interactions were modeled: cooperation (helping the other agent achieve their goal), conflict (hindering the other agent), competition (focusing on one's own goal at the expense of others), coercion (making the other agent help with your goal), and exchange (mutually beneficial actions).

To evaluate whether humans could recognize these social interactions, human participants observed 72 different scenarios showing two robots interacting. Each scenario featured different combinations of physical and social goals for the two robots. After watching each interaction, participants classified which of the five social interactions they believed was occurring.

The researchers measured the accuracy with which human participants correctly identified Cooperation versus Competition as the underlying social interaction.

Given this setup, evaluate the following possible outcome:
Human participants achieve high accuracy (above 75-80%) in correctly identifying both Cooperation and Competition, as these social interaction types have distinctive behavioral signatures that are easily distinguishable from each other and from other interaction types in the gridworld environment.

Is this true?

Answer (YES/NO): NO